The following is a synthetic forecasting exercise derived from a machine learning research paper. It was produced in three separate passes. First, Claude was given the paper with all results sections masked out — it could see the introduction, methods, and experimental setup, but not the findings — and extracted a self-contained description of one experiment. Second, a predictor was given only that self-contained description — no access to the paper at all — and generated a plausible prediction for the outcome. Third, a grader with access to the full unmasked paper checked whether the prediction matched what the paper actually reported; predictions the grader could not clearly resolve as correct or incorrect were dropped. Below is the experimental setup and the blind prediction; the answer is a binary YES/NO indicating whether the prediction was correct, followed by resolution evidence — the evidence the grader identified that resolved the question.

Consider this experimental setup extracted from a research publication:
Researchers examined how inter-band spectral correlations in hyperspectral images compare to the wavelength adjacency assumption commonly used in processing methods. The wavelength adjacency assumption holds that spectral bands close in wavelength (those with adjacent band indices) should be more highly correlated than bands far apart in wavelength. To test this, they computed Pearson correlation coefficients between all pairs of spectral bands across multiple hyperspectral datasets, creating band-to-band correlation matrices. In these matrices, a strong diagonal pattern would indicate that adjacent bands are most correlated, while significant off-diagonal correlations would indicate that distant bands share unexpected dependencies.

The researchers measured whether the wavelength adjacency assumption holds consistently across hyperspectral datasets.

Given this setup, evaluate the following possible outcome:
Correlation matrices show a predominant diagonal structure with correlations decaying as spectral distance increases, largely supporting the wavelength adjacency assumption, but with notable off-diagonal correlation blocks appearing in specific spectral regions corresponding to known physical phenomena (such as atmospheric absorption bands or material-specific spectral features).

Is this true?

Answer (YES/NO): NO